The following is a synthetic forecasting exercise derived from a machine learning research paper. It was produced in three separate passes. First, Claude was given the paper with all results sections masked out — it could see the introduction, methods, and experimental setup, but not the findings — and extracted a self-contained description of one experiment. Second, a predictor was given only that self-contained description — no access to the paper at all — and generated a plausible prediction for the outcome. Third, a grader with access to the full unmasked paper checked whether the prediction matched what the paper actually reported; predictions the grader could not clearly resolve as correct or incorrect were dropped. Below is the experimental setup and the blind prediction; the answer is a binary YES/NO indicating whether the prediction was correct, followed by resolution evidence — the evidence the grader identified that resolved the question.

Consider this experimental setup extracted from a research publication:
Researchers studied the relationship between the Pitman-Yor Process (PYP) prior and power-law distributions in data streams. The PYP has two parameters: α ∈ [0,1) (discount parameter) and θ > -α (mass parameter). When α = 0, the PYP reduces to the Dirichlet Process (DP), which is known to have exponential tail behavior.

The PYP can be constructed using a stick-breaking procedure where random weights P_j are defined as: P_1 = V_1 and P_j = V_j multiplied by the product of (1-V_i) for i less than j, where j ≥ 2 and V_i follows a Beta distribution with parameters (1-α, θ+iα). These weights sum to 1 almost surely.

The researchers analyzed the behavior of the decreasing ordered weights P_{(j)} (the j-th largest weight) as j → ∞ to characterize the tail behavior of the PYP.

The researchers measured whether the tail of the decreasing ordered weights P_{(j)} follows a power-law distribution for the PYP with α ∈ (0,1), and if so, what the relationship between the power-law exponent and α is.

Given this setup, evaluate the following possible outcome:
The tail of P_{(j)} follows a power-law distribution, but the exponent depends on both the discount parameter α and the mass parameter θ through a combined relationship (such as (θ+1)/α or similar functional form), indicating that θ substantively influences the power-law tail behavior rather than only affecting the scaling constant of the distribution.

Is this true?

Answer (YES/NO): NO